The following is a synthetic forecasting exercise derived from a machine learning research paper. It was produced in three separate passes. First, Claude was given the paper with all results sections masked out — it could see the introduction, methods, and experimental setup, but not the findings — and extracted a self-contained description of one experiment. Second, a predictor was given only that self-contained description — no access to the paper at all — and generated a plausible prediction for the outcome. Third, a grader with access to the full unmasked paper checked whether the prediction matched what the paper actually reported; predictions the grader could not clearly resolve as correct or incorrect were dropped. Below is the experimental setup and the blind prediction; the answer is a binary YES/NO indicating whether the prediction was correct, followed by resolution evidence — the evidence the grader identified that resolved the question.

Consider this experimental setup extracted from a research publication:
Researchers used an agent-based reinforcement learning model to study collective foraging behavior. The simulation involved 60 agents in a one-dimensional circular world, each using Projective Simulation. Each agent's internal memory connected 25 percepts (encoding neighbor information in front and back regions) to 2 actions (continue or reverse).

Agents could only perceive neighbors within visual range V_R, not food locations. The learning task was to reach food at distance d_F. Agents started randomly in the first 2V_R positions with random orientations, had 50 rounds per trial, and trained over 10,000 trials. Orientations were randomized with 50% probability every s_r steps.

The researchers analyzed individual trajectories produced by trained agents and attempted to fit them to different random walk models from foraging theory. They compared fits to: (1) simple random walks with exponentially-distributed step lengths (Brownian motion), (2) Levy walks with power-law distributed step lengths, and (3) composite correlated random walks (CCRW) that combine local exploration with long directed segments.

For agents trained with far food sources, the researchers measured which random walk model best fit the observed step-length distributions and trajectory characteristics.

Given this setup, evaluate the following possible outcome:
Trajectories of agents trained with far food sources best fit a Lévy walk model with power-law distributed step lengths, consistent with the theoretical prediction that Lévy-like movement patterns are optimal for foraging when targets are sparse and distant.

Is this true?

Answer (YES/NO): NO